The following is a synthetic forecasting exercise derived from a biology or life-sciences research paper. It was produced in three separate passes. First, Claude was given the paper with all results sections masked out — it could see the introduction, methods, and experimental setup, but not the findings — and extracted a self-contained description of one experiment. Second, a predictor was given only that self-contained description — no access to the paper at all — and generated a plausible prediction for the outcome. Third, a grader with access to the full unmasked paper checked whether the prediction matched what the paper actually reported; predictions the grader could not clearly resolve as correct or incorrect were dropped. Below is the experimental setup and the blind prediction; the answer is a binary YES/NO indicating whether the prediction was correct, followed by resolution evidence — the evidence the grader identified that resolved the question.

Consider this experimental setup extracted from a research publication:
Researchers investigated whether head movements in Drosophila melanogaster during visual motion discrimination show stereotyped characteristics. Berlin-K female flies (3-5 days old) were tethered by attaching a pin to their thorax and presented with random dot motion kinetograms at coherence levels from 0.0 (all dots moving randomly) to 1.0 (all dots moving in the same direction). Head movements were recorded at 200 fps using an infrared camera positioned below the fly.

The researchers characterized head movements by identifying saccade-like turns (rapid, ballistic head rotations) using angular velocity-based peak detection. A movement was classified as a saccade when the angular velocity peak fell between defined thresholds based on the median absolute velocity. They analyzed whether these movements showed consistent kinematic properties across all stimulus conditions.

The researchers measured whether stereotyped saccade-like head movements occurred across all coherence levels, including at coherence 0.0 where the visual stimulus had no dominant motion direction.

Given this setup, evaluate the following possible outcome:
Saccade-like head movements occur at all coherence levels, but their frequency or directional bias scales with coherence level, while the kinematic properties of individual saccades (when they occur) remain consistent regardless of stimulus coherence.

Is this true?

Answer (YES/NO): YES